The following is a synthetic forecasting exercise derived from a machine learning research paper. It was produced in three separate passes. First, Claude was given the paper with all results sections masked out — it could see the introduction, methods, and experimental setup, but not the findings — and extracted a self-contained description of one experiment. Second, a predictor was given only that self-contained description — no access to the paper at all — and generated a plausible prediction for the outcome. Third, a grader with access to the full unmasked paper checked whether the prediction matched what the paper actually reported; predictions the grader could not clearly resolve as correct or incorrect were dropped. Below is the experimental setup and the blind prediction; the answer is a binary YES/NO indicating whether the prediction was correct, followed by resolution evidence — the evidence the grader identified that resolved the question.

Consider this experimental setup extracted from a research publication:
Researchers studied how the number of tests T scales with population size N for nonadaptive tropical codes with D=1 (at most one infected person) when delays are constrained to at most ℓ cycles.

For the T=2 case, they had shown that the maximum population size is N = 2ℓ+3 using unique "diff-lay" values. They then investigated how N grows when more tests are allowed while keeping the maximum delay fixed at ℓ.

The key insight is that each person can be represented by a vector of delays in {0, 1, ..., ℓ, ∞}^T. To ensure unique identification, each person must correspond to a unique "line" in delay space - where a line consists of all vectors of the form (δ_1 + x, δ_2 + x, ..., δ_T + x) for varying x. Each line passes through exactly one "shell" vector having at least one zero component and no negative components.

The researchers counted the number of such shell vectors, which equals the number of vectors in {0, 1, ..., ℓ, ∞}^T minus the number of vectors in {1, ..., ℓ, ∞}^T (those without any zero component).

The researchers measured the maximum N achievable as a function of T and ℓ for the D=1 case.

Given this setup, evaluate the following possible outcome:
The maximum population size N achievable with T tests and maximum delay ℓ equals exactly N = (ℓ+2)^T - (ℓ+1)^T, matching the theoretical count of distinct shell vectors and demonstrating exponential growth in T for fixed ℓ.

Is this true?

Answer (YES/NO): YES